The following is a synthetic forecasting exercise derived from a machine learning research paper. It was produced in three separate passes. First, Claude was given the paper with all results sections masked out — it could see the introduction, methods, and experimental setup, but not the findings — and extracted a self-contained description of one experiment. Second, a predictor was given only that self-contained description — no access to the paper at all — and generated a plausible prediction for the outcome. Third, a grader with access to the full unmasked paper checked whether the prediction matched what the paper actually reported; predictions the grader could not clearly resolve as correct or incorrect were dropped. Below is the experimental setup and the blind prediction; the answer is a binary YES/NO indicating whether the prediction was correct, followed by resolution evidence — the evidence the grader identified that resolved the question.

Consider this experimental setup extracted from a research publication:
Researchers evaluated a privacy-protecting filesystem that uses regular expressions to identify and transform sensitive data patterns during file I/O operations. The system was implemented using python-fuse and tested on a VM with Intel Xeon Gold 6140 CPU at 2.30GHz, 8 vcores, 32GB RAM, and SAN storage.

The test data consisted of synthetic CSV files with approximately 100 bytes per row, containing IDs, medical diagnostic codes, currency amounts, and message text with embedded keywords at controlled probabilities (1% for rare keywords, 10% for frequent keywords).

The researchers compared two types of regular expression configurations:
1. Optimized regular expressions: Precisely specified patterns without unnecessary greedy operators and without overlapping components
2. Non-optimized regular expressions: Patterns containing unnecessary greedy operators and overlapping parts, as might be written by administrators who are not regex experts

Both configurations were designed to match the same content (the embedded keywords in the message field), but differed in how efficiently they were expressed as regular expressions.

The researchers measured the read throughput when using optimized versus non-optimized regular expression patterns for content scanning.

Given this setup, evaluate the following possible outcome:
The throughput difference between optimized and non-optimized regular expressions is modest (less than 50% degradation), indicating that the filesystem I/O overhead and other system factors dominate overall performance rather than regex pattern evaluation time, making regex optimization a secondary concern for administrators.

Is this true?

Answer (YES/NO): NO